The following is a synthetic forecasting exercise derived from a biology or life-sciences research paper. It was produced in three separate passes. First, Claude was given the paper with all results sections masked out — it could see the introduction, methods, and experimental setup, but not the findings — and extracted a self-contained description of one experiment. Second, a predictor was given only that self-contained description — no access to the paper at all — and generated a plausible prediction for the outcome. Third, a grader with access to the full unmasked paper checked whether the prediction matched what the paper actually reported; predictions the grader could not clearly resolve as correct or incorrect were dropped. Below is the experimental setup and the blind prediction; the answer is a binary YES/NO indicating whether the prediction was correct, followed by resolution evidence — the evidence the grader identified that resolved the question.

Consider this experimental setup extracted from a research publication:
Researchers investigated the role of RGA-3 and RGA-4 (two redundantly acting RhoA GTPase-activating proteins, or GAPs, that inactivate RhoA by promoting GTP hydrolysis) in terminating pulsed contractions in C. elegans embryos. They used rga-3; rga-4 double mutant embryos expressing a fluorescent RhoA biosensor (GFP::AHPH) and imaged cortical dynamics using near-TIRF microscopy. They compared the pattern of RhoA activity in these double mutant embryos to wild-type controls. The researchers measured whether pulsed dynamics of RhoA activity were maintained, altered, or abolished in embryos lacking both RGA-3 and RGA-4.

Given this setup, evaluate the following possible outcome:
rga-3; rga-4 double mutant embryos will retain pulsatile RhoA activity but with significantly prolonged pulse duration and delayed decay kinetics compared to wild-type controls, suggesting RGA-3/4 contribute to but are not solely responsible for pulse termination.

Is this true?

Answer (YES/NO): NO